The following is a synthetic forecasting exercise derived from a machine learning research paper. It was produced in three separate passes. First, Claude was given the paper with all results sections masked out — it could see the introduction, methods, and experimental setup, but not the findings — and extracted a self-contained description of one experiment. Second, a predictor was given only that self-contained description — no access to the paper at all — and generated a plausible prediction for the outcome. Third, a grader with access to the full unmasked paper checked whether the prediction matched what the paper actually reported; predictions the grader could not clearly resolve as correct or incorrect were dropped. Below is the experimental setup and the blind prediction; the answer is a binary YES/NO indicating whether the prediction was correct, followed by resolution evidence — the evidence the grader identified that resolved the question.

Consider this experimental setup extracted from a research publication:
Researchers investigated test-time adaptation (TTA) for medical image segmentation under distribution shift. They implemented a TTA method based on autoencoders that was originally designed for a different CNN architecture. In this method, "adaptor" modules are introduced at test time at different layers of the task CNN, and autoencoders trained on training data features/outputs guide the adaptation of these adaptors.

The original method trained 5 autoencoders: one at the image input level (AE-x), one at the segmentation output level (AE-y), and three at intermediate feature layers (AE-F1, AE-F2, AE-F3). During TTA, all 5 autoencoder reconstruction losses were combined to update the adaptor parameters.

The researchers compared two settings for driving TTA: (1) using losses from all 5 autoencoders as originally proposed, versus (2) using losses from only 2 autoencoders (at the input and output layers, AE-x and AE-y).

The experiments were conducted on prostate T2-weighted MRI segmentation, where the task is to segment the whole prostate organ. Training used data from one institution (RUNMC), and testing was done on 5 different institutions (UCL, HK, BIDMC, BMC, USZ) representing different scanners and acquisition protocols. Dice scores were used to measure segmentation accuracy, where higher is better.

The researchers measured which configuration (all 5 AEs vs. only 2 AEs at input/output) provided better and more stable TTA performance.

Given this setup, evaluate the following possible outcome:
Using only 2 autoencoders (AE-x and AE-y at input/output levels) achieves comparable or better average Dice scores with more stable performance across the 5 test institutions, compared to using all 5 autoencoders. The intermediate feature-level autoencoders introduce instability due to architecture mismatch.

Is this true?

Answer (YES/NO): YES